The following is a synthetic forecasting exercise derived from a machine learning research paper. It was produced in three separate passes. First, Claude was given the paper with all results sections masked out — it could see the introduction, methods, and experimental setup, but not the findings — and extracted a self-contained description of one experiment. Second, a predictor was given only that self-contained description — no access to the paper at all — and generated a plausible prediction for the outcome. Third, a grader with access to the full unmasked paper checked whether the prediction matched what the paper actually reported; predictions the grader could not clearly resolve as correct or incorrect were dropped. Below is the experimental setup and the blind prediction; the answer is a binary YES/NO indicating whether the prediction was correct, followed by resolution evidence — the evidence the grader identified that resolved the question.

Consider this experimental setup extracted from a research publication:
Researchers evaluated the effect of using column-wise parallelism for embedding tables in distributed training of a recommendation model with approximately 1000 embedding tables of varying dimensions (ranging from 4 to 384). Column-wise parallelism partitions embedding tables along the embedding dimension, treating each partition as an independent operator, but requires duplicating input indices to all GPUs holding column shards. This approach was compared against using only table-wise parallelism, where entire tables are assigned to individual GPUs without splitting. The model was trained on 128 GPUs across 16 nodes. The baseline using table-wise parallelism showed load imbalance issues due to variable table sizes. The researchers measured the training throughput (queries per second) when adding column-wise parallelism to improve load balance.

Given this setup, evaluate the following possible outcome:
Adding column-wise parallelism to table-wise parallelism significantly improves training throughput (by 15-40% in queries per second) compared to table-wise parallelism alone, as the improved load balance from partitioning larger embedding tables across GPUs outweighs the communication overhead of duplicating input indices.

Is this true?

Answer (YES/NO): YES